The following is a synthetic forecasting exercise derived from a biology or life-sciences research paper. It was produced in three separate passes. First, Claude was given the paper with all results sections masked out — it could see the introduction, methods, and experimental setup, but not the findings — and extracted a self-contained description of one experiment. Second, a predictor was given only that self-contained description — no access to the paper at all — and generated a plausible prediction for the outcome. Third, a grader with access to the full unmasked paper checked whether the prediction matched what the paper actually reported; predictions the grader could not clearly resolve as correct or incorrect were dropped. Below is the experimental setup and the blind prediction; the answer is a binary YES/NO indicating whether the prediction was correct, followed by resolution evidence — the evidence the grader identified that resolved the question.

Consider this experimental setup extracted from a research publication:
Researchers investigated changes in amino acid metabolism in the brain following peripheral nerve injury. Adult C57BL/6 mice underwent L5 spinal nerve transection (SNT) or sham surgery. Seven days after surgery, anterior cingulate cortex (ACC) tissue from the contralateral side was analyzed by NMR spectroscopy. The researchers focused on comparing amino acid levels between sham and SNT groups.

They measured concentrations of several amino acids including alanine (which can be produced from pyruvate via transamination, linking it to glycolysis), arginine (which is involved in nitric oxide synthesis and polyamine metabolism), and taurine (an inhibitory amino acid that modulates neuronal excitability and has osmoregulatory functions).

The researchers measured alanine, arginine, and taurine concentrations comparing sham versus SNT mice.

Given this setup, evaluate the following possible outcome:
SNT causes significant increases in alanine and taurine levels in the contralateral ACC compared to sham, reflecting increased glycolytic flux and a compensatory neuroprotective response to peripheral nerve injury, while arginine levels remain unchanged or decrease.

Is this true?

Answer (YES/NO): NO